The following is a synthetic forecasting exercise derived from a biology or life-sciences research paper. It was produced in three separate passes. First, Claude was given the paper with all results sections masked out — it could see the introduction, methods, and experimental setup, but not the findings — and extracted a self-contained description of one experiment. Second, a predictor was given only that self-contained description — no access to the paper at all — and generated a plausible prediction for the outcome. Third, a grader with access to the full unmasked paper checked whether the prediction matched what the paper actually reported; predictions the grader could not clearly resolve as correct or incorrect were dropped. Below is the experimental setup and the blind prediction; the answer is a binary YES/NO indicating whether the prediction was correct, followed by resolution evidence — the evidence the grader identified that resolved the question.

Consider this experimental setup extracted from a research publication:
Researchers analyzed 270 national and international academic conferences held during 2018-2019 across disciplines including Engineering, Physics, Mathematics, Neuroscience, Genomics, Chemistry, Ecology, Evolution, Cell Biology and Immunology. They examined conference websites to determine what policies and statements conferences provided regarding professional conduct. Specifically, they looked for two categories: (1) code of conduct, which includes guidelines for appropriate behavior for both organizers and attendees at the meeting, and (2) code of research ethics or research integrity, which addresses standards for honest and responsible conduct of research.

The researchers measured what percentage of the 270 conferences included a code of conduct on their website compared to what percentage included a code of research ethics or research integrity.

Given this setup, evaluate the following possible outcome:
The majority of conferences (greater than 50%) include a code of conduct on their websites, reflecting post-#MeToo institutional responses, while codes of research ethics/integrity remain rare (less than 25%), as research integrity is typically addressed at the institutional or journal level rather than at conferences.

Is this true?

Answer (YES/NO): NO